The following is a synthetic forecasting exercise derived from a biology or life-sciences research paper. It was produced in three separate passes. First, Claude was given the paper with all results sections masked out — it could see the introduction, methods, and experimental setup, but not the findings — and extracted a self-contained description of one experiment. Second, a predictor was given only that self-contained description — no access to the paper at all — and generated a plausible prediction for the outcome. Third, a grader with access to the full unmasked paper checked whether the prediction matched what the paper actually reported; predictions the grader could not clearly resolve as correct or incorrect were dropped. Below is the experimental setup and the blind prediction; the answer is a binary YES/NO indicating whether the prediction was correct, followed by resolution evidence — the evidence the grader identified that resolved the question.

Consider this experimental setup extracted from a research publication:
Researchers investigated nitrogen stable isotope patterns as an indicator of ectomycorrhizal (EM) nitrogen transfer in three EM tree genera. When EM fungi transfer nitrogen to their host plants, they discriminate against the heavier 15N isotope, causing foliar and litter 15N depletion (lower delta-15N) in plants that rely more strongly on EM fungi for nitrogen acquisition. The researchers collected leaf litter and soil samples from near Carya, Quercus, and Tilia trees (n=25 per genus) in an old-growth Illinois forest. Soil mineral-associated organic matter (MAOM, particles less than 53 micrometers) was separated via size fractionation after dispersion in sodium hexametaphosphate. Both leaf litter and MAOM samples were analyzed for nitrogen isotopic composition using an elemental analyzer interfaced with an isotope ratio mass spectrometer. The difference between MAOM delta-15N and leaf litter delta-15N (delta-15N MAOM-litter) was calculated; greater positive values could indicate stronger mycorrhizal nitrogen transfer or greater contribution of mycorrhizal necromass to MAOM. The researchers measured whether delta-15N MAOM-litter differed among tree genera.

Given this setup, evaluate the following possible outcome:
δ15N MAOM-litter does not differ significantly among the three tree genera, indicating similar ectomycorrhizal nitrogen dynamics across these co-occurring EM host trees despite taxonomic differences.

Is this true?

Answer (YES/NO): NO